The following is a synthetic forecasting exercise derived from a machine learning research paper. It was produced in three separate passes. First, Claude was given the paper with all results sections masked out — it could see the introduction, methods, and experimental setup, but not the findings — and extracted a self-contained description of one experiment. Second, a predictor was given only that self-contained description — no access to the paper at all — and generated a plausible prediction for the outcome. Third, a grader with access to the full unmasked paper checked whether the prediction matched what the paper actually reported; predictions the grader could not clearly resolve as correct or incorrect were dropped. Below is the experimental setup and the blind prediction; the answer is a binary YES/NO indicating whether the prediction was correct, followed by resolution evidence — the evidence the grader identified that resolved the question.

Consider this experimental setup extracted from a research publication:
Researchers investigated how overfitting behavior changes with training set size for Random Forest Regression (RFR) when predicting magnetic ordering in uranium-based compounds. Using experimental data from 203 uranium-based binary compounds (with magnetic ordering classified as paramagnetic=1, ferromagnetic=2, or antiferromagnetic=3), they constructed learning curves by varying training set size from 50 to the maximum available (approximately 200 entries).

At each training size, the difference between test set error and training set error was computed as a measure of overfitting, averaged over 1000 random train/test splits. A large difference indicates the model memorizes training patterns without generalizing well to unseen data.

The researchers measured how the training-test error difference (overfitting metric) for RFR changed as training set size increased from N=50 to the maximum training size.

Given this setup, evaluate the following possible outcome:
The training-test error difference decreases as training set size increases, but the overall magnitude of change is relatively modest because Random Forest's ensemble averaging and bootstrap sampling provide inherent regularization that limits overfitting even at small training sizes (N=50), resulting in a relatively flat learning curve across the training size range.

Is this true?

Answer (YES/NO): NO